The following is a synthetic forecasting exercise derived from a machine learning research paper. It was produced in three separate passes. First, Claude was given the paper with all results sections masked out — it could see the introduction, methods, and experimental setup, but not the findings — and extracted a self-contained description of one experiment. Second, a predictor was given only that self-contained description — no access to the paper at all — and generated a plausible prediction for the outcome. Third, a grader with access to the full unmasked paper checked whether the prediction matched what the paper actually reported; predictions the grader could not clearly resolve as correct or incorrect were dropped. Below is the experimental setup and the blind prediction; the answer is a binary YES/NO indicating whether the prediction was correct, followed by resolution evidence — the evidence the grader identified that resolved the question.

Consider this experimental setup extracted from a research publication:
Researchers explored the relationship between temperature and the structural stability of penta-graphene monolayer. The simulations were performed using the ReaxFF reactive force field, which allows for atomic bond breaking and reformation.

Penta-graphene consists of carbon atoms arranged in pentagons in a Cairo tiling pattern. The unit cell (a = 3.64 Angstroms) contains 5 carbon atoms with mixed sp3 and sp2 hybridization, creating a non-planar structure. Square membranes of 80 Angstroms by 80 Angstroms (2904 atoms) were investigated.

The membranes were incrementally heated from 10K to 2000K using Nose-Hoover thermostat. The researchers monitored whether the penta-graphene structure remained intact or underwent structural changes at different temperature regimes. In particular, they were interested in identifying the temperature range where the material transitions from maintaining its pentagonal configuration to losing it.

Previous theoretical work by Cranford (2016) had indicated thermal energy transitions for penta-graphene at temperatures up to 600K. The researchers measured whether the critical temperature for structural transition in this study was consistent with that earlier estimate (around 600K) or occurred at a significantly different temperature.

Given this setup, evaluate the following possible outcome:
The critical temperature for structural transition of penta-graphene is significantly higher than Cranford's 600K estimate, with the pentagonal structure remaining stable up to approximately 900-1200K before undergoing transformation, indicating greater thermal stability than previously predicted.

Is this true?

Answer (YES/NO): NO